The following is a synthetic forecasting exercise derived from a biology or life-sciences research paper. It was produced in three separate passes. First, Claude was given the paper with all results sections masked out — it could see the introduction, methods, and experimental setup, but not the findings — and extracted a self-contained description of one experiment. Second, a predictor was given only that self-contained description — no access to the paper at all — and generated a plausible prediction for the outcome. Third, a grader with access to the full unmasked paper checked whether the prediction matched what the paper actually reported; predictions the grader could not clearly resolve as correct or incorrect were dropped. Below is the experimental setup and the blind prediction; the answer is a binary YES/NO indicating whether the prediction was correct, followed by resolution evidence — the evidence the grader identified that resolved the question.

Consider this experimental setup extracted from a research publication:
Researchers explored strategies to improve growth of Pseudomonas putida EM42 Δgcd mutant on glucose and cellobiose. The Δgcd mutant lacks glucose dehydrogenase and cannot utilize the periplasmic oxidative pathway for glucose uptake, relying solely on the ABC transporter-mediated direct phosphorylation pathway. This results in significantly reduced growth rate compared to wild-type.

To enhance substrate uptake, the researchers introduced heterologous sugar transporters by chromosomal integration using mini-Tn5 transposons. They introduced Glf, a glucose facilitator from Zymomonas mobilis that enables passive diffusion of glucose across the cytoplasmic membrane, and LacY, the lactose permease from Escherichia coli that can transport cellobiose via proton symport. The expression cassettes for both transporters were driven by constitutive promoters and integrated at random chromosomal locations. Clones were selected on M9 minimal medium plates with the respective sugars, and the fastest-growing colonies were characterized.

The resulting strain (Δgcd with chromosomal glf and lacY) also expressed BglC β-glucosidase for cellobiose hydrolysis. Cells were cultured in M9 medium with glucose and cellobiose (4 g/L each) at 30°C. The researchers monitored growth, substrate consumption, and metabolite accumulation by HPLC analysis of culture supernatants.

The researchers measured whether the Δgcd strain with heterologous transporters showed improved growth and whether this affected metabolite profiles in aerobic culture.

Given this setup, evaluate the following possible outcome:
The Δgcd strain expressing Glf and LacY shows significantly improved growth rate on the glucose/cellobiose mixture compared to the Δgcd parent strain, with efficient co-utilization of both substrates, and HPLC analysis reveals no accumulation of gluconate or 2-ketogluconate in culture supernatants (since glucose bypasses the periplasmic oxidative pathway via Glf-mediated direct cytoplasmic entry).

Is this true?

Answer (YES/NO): NO